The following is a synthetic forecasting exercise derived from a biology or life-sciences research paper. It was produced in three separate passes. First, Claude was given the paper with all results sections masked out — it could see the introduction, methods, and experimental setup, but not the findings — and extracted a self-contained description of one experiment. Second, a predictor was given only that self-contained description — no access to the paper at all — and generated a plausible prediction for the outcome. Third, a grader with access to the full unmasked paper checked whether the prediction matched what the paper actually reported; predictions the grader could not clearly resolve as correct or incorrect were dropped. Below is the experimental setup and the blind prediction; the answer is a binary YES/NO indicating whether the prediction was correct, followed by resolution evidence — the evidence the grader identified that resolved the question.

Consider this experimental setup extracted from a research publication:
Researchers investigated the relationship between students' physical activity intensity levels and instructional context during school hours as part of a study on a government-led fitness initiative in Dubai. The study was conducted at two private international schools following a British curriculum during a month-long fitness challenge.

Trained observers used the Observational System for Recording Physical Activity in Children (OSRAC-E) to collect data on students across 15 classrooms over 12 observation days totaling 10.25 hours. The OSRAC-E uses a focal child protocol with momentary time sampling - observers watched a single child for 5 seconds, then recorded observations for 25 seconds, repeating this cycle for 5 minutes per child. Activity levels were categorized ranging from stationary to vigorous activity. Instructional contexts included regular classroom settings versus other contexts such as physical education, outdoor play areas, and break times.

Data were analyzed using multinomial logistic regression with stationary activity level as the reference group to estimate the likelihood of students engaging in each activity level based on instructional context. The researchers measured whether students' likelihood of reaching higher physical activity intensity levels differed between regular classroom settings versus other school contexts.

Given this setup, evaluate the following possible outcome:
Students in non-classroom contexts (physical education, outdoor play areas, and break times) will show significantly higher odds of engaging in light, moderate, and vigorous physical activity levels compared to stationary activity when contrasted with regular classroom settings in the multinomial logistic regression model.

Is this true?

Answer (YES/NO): YES